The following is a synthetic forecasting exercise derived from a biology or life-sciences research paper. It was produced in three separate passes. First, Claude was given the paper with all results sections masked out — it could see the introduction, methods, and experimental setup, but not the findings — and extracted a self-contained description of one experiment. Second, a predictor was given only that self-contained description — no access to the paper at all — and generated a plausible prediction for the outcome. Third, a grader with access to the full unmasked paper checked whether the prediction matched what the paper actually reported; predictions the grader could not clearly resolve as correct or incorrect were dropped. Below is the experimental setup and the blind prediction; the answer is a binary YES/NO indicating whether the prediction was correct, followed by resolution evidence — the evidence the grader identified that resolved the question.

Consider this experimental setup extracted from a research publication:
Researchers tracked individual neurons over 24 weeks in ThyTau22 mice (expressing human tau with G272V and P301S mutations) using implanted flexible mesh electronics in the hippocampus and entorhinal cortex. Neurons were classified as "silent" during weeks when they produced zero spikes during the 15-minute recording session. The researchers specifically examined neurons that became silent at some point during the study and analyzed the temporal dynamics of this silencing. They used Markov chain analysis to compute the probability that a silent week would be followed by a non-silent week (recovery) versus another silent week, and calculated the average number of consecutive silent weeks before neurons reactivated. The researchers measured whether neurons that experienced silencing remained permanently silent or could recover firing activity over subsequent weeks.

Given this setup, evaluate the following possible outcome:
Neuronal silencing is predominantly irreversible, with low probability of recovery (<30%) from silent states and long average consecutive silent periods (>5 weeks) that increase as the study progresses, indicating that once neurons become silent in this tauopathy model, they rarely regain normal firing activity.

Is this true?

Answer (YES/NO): NO